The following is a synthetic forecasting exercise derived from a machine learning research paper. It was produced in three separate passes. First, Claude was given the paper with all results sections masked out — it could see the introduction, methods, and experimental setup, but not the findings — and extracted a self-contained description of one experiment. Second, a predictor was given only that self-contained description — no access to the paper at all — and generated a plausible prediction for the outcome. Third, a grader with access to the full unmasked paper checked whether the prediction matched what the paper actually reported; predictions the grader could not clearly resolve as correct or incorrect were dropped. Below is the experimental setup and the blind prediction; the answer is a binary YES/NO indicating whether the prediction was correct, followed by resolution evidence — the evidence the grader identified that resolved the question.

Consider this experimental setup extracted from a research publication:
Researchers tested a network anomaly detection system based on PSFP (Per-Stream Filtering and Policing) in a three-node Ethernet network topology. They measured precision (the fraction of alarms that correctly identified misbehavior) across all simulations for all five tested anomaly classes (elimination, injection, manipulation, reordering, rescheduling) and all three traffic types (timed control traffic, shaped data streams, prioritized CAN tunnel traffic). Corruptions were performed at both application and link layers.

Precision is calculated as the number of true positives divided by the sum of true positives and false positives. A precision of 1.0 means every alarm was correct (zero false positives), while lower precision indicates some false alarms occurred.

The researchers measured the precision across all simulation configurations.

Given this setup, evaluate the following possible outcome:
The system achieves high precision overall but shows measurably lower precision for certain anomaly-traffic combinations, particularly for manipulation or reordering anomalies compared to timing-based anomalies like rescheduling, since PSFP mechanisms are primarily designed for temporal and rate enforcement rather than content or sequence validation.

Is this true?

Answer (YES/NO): NO